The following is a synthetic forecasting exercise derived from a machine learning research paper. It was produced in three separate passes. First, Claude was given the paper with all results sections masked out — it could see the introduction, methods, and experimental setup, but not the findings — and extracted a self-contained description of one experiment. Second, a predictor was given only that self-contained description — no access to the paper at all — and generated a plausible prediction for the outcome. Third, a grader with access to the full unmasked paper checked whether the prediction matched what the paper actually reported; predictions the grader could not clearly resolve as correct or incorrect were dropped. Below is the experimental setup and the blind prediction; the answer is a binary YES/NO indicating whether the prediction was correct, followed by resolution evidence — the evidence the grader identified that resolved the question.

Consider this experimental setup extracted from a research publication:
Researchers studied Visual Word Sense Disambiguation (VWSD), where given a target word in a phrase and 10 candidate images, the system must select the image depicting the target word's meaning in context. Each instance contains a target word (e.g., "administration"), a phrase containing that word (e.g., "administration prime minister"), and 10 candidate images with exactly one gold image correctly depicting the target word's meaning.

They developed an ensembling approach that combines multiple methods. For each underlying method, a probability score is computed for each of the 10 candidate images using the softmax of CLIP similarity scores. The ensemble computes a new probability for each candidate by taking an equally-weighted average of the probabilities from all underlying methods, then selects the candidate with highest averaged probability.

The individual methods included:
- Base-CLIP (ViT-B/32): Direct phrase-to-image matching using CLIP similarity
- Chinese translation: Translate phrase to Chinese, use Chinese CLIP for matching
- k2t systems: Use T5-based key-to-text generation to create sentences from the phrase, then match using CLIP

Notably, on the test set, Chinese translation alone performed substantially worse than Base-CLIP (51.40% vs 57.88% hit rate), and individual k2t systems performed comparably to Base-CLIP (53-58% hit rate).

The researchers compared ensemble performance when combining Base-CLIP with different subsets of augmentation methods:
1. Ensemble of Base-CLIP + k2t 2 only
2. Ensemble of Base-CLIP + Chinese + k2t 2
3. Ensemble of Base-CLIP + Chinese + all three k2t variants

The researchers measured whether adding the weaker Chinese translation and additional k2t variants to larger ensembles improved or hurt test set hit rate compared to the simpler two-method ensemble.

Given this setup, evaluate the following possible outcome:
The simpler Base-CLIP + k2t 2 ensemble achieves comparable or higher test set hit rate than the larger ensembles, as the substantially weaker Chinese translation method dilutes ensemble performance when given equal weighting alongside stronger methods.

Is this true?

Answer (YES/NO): NO